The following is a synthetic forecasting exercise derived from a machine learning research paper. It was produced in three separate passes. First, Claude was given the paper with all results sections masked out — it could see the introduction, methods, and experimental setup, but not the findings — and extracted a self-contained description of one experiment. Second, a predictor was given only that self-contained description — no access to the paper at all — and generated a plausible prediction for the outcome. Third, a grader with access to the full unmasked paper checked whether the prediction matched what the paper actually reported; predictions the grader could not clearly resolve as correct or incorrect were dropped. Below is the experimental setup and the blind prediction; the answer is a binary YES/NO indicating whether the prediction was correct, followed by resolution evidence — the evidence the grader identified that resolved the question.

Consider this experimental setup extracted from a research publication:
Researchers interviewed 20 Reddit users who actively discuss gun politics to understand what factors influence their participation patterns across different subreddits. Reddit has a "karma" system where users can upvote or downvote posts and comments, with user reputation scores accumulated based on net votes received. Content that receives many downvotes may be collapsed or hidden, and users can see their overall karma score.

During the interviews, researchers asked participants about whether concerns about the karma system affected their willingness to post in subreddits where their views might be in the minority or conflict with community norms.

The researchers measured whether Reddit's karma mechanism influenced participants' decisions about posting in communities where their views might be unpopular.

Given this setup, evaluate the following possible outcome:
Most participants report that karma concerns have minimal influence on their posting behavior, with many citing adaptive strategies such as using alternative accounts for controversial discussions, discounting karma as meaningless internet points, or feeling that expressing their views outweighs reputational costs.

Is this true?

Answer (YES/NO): NO